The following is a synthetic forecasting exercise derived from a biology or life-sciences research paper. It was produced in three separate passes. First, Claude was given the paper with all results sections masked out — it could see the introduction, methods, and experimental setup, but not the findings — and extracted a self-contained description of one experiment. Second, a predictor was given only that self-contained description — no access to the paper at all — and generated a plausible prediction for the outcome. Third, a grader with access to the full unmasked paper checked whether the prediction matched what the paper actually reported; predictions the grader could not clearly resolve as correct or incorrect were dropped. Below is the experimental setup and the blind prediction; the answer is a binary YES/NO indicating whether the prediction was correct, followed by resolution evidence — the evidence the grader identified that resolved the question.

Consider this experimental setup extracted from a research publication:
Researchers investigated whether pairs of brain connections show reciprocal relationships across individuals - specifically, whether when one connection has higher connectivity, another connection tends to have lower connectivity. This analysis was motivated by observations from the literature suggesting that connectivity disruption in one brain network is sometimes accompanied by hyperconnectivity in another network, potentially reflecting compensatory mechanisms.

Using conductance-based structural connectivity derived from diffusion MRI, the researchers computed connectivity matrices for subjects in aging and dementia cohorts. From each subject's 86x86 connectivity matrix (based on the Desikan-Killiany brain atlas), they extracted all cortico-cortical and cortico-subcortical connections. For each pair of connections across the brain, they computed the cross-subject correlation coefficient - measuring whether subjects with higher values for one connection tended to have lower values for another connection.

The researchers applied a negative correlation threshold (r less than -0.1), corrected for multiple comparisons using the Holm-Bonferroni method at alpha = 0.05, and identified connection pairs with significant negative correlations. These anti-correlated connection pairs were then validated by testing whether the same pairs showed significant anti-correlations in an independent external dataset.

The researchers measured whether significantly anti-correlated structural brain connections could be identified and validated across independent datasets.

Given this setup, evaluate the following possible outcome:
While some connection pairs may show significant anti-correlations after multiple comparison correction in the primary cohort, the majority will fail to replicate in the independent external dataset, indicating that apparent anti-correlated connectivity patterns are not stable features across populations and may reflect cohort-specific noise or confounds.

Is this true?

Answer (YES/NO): NO